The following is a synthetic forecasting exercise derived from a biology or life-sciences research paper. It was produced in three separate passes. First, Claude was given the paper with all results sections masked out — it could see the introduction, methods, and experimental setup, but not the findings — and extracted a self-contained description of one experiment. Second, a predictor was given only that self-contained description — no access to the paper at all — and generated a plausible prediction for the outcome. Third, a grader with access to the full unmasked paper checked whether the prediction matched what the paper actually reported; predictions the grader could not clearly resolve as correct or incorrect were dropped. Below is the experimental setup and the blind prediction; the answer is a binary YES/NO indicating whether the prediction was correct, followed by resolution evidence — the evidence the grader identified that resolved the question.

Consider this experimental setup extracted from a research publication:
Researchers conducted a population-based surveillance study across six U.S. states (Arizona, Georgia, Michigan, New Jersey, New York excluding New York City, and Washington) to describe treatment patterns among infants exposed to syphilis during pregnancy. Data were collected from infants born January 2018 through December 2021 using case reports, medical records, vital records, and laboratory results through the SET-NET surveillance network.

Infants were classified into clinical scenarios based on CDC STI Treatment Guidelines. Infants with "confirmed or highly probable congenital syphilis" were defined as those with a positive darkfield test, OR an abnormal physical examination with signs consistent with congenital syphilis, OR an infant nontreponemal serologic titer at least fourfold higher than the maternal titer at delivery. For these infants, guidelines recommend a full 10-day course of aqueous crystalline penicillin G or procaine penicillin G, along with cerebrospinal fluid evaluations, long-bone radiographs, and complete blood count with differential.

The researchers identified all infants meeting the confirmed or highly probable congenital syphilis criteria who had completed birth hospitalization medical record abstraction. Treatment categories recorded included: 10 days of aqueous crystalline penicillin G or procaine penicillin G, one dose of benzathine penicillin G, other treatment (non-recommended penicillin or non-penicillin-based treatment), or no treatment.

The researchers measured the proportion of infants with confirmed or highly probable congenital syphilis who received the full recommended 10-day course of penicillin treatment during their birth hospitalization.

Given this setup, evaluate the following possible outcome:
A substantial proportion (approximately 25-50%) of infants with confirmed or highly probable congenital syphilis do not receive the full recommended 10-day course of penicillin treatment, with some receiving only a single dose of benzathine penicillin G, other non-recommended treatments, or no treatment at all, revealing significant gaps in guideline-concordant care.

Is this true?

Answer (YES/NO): YES